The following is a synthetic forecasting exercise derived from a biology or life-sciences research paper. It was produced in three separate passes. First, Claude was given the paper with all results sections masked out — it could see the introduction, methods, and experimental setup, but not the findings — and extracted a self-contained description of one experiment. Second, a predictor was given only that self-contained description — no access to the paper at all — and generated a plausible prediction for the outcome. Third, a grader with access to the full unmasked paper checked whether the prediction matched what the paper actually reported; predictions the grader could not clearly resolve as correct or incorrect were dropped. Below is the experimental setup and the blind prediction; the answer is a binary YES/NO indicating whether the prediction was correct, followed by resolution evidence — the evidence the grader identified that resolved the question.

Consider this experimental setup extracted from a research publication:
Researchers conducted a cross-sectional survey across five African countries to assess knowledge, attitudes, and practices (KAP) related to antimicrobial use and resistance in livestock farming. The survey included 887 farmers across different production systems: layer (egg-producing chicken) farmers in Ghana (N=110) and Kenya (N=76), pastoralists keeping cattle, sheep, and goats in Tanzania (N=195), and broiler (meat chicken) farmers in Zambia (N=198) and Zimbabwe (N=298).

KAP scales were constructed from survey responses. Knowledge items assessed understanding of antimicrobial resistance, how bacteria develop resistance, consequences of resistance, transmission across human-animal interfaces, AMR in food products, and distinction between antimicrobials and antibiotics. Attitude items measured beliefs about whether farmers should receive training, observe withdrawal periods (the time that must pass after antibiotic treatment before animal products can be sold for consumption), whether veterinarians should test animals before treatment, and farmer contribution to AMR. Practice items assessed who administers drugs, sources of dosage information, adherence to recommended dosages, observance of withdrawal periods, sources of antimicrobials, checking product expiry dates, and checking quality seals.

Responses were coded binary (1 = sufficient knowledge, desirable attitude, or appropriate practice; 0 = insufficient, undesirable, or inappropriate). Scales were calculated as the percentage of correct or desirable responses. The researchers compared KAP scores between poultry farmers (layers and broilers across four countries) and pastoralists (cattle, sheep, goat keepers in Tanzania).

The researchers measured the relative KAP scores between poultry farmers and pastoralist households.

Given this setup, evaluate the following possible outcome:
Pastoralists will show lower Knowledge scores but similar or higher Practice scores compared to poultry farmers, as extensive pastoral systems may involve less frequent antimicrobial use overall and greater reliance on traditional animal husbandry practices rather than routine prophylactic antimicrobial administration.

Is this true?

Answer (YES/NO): NO